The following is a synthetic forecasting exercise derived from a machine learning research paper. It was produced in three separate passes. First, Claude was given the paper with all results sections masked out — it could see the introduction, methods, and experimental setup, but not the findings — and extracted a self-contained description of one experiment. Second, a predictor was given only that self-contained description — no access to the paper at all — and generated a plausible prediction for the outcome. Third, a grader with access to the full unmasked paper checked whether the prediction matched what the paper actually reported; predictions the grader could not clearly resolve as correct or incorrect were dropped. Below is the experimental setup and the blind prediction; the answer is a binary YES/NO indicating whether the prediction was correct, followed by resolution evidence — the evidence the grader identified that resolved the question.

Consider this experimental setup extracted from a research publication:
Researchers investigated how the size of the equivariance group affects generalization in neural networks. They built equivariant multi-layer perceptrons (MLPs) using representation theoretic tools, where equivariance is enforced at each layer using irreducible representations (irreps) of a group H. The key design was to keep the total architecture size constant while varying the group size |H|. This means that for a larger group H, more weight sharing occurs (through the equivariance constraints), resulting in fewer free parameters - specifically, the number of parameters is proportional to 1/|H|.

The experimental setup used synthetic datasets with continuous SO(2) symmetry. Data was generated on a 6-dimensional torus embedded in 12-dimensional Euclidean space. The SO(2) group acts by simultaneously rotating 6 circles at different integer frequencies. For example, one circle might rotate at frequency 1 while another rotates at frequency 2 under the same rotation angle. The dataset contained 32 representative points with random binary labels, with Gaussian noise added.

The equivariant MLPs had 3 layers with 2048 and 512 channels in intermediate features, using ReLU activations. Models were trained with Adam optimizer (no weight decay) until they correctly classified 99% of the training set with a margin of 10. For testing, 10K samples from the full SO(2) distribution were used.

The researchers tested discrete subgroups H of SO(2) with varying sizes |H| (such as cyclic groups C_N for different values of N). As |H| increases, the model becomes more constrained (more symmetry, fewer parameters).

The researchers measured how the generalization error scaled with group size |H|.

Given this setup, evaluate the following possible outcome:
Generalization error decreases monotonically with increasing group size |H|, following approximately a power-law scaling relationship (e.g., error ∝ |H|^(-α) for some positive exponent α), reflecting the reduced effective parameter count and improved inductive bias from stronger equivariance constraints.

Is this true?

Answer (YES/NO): NO